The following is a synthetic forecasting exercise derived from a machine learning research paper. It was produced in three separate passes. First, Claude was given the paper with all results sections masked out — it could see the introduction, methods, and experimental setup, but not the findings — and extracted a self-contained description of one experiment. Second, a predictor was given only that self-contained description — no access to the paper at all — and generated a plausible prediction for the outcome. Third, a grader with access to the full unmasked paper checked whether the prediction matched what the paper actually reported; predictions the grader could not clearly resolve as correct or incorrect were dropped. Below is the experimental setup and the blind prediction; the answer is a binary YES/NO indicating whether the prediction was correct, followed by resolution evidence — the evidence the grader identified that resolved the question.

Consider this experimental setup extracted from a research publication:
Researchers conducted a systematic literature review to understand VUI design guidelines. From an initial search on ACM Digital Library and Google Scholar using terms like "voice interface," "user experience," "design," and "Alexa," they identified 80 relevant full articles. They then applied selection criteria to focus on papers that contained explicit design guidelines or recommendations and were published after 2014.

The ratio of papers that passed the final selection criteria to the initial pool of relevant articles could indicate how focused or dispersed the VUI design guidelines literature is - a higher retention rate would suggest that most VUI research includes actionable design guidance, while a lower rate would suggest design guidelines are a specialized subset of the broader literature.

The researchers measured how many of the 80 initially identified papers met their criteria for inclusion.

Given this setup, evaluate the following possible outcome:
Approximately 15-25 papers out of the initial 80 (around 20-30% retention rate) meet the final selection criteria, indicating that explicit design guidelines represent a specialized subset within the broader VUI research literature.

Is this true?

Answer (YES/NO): NO